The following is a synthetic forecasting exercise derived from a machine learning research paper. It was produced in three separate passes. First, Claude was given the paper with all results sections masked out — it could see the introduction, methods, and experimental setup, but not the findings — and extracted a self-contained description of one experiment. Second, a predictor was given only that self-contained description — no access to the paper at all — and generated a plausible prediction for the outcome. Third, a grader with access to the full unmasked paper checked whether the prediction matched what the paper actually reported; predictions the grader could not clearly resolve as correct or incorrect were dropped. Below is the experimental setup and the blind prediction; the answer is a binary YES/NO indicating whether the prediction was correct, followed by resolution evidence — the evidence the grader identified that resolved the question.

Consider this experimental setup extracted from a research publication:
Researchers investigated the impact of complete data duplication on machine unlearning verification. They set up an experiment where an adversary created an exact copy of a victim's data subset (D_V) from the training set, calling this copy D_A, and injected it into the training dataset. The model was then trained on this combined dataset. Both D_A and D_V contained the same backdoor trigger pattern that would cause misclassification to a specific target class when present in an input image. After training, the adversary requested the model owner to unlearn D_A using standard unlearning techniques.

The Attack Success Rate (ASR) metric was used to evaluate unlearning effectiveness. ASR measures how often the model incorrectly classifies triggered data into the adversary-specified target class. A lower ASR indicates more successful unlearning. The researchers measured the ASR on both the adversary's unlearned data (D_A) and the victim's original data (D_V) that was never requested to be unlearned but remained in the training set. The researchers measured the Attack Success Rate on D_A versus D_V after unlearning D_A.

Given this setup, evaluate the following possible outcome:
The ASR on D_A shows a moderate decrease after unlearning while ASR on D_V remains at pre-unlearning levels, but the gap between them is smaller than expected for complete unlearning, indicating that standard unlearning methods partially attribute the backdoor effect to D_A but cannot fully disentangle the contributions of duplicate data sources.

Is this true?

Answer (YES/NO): NO